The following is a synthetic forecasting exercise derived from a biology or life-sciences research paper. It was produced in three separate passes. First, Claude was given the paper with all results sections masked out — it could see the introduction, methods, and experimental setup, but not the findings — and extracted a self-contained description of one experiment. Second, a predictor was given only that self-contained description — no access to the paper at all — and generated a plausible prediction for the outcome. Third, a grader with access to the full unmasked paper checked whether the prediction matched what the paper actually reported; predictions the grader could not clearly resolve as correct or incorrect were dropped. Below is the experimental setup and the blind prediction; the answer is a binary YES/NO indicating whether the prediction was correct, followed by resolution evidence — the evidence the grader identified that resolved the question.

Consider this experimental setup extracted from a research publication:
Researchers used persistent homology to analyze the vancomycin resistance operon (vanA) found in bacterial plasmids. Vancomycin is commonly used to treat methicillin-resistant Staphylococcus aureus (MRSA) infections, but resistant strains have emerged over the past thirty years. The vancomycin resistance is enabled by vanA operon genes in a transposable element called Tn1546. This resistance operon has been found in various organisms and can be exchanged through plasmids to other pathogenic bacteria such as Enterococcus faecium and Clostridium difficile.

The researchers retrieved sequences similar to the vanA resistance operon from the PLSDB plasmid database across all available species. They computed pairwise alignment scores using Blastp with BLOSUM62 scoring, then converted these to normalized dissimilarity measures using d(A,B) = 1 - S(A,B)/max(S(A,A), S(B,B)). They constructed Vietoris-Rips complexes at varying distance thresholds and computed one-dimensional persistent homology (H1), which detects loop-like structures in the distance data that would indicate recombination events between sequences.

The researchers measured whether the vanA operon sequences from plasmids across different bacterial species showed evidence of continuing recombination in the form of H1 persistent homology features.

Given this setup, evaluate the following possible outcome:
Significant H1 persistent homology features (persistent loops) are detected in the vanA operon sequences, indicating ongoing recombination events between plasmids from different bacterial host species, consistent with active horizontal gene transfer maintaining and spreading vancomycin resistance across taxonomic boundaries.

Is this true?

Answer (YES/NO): NO